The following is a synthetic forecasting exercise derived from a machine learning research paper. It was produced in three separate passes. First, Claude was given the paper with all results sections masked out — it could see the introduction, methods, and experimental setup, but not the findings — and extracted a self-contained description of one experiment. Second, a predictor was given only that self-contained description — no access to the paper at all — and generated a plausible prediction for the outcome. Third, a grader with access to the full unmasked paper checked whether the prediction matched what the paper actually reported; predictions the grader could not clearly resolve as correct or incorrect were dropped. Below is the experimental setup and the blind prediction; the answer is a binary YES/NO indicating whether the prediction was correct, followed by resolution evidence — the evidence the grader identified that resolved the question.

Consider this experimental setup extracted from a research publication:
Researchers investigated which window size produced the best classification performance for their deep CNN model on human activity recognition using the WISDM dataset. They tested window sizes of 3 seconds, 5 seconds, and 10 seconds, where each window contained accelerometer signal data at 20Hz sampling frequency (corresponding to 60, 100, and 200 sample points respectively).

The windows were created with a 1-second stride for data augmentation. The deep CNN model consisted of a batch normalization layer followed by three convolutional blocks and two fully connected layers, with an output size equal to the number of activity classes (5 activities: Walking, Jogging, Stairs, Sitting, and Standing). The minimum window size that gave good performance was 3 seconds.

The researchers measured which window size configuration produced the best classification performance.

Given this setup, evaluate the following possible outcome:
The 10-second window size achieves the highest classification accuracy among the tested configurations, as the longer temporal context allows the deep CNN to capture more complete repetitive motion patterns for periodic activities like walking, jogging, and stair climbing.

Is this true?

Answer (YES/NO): NO